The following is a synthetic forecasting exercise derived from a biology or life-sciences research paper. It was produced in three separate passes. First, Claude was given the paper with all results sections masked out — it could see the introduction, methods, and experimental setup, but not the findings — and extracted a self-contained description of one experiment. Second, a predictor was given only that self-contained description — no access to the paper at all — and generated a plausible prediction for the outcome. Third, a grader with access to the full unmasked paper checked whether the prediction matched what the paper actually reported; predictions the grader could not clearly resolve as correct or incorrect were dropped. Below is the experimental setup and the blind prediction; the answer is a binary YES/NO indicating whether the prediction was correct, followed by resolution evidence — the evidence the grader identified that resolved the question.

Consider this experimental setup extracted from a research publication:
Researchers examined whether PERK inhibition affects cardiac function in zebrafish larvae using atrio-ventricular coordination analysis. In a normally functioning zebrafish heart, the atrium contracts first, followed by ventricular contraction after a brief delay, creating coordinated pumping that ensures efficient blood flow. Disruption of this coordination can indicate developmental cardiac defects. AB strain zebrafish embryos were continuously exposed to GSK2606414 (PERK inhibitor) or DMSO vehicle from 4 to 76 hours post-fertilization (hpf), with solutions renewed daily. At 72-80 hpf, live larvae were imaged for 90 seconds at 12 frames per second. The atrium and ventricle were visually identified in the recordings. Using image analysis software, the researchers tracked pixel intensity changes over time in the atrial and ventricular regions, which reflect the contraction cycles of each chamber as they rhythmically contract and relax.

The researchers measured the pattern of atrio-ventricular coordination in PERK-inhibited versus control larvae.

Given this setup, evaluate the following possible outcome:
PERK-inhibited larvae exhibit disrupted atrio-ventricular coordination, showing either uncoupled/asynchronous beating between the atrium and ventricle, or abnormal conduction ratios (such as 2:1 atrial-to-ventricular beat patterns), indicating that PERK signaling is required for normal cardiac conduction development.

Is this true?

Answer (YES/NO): NO